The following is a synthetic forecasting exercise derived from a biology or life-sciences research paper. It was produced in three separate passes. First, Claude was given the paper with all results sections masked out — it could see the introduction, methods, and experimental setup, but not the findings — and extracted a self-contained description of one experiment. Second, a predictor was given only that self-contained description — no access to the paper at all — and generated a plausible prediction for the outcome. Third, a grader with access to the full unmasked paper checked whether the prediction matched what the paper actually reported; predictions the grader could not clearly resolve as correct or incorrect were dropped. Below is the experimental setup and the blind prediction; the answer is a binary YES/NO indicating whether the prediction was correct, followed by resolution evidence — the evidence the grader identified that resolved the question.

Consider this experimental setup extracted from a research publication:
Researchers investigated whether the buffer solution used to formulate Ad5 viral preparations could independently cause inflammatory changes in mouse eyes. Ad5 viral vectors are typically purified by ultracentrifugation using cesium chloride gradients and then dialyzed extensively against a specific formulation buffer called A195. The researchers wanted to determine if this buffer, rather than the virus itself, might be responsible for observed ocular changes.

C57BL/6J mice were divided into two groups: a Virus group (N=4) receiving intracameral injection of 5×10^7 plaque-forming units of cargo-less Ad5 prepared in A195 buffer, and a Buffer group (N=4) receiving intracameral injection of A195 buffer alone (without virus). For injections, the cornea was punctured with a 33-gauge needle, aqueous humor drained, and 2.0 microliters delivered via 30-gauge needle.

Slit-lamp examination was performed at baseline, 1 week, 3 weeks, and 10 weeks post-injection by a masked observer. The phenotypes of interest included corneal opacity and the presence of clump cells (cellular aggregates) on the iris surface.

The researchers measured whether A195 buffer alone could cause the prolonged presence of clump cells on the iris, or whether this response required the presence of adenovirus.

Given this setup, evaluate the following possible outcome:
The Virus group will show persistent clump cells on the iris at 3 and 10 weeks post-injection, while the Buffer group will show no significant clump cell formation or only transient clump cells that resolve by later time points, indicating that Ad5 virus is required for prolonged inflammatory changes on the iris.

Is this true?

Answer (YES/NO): YES